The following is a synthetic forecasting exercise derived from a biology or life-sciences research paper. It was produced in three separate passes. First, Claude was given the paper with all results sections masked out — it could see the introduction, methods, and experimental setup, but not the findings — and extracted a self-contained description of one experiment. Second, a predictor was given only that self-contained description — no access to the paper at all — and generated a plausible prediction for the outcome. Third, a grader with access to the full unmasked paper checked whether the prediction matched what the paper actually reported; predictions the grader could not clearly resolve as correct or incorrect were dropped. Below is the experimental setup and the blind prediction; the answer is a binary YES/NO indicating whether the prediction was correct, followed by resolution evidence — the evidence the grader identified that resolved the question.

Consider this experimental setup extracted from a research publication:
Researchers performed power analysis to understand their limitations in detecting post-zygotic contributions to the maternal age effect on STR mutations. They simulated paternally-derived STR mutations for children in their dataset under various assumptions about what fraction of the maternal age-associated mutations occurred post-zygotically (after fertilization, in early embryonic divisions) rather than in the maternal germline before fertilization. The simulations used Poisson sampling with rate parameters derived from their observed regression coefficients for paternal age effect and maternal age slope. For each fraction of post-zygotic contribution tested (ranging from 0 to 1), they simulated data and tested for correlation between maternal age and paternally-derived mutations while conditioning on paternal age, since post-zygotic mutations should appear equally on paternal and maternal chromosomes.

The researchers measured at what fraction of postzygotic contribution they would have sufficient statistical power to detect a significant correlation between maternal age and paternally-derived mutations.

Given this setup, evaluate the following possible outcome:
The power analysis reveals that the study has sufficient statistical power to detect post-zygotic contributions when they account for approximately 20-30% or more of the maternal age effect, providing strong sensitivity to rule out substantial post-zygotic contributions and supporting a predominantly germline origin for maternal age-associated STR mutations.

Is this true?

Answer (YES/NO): NO